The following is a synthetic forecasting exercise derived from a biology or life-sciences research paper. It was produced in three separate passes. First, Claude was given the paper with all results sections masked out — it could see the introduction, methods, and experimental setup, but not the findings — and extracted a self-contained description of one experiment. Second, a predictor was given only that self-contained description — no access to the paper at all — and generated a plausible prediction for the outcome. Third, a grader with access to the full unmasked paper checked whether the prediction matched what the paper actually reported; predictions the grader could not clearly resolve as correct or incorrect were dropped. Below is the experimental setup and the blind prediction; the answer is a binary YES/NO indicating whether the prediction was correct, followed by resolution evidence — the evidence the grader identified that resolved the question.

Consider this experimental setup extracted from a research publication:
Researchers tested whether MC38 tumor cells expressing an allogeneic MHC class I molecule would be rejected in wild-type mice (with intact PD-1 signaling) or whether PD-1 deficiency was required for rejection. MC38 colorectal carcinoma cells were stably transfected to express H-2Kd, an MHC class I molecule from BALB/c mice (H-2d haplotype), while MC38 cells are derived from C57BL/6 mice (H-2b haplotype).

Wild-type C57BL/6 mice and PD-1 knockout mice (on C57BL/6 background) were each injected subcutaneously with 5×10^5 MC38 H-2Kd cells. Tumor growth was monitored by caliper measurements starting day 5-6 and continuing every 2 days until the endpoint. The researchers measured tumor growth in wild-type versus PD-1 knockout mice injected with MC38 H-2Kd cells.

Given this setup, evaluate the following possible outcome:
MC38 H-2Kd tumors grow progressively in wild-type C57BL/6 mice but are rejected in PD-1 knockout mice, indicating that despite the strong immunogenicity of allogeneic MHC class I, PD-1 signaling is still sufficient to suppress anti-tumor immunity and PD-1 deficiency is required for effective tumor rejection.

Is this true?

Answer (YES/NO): NO